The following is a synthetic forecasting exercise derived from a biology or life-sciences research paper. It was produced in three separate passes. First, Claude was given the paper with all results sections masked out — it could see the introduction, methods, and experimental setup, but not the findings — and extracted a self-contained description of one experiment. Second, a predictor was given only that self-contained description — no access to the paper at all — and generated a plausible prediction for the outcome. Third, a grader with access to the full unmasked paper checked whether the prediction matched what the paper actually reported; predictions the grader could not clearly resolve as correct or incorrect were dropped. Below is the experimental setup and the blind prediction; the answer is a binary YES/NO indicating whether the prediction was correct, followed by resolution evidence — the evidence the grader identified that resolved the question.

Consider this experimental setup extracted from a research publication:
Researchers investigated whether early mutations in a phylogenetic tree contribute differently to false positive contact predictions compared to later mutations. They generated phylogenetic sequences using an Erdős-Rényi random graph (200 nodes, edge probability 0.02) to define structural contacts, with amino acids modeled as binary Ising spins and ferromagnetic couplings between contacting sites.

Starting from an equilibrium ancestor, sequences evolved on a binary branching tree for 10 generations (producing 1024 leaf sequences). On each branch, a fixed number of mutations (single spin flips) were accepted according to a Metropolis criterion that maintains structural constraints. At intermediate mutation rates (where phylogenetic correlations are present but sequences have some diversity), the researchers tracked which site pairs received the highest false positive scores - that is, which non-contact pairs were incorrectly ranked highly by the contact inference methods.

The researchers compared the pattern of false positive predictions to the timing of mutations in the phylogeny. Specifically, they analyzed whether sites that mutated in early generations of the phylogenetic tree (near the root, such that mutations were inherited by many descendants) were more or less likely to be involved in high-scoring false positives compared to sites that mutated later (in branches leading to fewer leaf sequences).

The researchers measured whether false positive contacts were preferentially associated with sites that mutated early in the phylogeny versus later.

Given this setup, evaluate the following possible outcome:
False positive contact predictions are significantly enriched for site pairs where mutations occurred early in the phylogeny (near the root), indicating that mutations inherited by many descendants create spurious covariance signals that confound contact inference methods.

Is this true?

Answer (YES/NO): YES